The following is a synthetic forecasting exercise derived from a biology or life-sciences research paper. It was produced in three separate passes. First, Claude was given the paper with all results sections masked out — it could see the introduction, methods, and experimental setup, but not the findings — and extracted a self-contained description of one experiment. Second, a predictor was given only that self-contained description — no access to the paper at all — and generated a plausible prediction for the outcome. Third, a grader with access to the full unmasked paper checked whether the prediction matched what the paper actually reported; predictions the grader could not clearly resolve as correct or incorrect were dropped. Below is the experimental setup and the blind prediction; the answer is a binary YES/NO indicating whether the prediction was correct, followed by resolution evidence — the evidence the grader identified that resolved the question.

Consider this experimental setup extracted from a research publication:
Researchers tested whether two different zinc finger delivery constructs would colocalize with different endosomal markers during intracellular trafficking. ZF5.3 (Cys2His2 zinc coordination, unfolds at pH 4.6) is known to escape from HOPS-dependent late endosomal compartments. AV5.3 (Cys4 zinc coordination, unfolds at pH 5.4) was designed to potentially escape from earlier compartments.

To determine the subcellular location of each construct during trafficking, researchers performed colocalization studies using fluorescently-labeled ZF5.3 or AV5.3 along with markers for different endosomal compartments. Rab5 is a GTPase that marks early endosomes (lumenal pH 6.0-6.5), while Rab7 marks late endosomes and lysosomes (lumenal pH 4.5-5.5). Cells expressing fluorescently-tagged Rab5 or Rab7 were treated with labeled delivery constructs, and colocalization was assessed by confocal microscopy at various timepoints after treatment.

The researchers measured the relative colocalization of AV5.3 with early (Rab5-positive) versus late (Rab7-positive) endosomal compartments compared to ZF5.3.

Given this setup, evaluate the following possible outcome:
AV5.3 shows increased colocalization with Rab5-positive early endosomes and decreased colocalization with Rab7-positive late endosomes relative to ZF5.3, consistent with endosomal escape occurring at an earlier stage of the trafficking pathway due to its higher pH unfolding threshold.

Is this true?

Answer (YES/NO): NO